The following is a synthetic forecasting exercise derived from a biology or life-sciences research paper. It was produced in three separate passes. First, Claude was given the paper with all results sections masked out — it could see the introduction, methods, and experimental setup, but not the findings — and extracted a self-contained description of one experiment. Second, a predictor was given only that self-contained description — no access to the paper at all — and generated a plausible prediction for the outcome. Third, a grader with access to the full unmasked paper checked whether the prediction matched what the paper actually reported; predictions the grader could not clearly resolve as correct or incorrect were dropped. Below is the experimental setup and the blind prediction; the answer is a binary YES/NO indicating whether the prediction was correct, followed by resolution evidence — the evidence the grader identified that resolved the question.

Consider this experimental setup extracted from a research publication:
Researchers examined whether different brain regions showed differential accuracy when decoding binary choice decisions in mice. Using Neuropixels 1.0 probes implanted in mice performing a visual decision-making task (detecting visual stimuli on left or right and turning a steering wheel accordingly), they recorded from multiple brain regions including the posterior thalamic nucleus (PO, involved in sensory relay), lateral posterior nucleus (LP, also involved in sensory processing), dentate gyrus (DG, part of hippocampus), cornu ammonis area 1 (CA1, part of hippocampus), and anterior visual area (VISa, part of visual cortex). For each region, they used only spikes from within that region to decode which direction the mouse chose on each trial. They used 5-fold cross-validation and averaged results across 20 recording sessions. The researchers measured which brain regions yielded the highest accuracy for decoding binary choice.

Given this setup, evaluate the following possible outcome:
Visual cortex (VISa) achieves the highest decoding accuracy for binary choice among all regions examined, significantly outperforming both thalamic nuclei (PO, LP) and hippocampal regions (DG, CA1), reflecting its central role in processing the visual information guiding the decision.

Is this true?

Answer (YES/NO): NO